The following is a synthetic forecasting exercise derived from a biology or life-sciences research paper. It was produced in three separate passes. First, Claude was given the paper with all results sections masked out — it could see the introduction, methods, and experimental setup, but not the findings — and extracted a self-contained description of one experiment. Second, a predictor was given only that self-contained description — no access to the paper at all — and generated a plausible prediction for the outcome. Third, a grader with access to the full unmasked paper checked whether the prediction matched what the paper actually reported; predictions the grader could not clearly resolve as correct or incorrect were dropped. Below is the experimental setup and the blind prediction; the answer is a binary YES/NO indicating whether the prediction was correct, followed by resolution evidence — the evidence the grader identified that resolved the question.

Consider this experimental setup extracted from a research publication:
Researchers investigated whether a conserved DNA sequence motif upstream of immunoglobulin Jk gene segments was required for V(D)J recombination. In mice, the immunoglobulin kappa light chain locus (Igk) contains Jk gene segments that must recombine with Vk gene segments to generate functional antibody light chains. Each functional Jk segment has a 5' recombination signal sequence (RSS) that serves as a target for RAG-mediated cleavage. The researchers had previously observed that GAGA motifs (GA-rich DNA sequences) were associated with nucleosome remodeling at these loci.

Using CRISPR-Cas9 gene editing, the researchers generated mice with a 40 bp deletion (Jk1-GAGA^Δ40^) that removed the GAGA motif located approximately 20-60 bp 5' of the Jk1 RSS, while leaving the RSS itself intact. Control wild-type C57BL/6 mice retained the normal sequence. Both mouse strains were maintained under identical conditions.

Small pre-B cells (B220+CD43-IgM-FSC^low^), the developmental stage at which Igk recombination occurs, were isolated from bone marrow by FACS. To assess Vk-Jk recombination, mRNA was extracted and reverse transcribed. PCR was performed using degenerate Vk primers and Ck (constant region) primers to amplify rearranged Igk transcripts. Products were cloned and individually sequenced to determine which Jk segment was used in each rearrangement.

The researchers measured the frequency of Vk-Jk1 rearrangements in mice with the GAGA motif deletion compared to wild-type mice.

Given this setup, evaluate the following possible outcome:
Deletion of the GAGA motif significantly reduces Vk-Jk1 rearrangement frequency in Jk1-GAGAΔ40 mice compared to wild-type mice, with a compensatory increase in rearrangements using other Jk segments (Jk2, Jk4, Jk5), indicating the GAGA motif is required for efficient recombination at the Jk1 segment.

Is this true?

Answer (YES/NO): NO